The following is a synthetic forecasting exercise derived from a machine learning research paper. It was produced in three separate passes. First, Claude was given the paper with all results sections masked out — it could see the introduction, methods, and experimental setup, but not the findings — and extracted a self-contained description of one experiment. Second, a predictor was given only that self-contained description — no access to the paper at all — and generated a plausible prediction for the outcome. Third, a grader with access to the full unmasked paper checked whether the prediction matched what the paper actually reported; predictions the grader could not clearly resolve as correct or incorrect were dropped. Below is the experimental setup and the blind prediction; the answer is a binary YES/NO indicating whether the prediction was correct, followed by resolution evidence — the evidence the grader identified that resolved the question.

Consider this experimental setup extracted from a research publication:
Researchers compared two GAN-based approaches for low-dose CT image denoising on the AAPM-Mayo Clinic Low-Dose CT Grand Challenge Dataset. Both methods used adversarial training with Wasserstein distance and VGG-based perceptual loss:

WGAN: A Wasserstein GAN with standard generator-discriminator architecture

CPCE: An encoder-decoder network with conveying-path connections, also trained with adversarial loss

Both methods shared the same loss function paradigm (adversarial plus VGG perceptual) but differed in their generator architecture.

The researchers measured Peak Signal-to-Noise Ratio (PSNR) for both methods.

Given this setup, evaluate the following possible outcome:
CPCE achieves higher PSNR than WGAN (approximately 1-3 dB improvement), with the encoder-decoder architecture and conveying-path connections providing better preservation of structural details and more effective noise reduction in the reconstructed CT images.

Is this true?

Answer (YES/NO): YES